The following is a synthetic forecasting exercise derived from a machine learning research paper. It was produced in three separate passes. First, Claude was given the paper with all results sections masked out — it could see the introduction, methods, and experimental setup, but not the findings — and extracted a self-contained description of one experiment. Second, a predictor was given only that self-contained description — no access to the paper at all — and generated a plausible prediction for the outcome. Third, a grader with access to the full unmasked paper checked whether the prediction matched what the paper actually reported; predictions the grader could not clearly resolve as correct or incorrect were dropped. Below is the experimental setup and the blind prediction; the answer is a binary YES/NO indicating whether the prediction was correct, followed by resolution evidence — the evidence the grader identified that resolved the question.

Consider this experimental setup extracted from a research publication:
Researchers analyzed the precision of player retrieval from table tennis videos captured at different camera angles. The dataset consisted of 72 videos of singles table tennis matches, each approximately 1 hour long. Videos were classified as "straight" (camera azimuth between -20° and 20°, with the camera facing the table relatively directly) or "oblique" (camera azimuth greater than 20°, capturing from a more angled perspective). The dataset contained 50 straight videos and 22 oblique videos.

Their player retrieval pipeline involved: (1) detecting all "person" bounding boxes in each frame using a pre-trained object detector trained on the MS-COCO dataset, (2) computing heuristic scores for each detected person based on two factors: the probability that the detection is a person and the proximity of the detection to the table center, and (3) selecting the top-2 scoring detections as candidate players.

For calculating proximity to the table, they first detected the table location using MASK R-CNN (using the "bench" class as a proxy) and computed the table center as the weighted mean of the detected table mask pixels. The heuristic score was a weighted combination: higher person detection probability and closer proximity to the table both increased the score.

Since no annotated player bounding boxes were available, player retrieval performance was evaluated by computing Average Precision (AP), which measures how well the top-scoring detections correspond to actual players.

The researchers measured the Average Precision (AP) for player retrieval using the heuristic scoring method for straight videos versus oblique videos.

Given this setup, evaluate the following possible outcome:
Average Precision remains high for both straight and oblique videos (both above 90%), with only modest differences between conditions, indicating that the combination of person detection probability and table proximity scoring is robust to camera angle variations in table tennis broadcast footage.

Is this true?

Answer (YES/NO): NO